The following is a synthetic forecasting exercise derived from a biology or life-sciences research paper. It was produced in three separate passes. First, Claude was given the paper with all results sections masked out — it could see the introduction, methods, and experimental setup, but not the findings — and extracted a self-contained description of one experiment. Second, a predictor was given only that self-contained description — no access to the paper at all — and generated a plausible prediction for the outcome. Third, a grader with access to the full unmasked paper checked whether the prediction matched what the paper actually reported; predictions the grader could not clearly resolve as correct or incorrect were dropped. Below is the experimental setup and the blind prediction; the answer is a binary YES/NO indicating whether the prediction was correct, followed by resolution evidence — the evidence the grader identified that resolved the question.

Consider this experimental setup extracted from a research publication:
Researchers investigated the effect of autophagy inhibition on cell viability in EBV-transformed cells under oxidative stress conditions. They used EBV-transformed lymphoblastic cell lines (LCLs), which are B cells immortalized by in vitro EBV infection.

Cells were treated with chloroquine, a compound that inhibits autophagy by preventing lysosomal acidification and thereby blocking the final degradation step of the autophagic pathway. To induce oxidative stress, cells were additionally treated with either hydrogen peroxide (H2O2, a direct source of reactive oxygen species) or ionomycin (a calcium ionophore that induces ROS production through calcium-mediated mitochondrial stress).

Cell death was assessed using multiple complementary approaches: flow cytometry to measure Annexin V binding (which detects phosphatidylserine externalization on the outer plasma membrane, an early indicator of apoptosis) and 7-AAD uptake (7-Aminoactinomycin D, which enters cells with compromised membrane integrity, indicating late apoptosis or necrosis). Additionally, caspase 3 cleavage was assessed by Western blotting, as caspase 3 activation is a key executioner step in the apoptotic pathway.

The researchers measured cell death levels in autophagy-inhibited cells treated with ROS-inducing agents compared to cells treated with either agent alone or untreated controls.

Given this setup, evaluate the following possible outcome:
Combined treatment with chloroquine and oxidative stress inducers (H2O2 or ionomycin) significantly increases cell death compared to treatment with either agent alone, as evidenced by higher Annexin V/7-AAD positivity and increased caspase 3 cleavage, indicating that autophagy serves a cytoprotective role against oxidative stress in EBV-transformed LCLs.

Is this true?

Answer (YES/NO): YES